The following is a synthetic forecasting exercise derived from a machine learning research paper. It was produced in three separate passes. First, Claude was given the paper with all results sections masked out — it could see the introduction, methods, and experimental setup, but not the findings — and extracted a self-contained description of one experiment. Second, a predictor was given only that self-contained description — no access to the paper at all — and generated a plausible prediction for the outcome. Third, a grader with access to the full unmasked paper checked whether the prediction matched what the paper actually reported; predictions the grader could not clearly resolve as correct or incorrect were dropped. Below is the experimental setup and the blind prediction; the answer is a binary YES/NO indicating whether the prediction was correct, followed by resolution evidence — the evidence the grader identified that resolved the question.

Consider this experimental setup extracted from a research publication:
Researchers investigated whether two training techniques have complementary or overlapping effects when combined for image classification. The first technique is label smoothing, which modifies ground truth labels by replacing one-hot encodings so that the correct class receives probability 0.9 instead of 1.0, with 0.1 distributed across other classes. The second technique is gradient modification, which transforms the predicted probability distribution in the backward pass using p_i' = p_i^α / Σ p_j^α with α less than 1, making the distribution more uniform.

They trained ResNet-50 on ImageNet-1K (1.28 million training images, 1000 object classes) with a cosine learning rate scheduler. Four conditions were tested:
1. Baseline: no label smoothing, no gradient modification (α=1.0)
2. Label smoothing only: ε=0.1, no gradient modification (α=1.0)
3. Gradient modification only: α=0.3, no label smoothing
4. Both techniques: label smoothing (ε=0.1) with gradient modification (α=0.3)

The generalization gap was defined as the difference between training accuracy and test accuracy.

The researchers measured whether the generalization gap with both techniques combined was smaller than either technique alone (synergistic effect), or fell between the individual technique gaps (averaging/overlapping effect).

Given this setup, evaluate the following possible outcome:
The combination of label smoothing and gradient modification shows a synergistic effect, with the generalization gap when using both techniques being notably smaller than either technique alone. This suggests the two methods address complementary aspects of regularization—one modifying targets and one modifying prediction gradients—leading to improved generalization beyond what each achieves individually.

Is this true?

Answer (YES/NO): YES